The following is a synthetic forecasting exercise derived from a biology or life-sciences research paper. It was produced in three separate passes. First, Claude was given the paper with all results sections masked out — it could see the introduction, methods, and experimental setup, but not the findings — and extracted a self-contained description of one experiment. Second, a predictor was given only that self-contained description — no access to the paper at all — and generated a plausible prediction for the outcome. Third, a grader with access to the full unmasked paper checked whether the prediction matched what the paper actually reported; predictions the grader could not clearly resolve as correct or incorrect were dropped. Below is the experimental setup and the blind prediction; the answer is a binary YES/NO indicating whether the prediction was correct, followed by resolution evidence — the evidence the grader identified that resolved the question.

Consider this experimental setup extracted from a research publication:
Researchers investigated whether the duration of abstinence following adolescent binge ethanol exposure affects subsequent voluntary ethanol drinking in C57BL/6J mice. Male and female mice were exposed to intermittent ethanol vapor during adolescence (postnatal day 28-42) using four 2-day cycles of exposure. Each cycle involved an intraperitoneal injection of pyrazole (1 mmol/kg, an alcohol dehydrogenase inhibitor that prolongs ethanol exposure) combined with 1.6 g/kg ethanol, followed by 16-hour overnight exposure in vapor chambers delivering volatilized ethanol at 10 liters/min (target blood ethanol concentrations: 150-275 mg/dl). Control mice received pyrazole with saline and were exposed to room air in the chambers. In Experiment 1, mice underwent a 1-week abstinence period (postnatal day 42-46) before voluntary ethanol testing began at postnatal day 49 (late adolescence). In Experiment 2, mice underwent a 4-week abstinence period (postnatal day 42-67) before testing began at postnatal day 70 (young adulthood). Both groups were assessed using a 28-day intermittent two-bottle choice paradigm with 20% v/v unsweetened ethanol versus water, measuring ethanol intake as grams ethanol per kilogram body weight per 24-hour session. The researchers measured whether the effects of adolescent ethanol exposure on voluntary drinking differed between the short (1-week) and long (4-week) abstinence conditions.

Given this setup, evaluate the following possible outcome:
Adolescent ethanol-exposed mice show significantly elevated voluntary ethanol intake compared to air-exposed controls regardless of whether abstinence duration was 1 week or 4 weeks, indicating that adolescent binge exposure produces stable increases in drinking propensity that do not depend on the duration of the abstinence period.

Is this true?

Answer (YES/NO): NO